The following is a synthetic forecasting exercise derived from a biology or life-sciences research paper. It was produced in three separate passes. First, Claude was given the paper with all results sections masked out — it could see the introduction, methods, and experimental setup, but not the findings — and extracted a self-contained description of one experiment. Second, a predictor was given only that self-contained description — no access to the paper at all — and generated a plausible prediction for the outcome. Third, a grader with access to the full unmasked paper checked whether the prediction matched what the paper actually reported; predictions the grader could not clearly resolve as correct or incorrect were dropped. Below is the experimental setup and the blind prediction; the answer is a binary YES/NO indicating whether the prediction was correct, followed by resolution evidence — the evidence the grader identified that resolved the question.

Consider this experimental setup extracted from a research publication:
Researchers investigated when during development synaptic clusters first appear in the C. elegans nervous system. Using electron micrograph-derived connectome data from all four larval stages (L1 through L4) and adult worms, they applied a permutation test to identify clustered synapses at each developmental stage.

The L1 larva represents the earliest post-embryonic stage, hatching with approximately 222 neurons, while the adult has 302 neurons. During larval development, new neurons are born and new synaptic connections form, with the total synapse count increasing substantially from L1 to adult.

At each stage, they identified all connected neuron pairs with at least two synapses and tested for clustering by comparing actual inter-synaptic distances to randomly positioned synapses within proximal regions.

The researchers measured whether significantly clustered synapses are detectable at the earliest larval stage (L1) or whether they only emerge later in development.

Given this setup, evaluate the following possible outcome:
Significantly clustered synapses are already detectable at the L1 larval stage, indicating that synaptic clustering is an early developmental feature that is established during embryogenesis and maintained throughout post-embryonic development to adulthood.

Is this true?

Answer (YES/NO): YES